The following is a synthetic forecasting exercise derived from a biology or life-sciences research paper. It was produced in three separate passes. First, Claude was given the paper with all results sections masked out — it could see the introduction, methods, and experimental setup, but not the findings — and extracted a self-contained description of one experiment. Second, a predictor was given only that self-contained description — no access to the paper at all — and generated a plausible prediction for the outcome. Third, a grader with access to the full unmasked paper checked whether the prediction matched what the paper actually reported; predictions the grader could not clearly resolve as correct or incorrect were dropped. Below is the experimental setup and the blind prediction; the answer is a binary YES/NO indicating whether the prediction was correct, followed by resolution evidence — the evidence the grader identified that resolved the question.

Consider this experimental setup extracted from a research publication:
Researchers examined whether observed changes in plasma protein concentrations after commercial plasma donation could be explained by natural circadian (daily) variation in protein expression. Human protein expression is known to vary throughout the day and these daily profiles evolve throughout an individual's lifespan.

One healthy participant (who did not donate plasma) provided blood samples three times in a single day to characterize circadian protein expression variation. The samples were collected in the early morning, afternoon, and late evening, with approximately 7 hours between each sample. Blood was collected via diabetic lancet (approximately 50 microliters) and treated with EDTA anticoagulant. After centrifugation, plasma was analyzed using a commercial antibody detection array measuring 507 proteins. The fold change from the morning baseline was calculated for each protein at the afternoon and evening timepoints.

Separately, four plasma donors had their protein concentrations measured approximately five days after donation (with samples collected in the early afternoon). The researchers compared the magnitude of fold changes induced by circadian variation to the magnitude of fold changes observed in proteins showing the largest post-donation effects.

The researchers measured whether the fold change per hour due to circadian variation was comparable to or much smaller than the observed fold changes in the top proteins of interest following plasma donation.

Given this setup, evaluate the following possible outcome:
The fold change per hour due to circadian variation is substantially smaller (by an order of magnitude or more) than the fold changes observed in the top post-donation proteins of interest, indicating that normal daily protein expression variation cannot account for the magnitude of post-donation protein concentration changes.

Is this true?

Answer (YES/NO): YES